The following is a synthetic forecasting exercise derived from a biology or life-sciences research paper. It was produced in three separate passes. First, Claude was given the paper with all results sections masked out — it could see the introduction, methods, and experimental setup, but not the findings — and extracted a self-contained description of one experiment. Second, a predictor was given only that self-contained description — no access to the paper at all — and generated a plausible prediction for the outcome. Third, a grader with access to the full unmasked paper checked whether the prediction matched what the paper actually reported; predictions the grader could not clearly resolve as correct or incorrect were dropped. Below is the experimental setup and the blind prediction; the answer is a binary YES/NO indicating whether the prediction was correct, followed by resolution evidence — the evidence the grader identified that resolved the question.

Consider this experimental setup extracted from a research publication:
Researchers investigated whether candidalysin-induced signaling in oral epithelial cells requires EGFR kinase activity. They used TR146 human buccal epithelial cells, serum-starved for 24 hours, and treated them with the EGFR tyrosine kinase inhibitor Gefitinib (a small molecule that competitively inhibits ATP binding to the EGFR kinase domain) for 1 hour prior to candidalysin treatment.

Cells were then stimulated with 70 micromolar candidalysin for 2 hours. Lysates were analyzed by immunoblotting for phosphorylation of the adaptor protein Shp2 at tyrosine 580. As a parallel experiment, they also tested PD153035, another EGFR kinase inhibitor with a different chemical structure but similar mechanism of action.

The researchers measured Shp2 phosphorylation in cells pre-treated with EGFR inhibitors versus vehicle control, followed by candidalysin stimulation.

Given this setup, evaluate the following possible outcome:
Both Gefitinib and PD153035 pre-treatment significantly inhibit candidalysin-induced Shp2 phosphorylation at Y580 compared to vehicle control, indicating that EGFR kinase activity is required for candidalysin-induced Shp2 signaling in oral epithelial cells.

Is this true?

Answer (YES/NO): YES